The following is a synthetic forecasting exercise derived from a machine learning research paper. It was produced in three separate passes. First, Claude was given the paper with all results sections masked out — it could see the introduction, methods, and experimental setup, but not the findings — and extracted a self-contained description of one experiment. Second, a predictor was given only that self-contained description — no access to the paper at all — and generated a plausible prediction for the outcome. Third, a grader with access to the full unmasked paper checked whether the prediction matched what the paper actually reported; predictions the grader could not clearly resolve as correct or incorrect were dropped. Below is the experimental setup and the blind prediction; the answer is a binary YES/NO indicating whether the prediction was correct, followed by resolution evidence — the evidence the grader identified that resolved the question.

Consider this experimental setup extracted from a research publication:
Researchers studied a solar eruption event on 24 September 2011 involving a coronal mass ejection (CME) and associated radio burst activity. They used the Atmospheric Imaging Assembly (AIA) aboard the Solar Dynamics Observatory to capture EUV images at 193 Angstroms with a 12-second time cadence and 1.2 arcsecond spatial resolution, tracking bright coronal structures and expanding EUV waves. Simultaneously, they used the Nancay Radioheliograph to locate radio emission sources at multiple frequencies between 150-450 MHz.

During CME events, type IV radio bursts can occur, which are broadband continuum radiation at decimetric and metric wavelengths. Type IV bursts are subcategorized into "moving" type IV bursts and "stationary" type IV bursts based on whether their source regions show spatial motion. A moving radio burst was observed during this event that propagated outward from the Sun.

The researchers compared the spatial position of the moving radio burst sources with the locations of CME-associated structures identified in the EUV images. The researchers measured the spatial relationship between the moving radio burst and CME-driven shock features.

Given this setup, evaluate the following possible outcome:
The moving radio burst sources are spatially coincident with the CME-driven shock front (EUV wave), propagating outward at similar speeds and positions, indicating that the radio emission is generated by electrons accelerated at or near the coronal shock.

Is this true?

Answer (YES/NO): YES